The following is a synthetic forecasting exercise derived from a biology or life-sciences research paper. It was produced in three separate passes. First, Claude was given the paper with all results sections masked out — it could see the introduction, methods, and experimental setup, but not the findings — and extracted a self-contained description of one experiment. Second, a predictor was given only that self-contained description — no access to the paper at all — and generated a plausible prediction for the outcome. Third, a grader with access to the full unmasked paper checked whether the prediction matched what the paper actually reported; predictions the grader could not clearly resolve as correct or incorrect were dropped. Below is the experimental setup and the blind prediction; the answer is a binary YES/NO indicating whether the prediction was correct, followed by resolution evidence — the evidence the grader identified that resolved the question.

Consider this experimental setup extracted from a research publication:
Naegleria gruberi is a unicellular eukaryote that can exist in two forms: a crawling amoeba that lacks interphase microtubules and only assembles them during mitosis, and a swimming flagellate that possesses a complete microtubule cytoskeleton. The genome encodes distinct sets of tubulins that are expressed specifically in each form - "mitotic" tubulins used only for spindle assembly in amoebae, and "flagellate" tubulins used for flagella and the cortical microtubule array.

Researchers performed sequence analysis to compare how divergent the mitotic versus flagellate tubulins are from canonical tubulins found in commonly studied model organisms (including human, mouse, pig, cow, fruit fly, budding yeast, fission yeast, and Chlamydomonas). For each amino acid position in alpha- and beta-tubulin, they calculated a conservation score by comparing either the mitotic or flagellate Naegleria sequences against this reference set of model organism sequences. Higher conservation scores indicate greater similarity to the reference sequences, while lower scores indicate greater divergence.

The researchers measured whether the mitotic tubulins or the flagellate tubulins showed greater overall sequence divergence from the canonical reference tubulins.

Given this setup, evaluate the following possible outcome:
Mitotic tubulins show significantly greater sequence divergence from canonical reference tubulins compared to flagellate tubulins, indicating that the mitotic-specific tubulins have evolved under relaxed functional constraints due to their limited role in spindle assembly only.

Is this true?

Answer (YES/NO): YES